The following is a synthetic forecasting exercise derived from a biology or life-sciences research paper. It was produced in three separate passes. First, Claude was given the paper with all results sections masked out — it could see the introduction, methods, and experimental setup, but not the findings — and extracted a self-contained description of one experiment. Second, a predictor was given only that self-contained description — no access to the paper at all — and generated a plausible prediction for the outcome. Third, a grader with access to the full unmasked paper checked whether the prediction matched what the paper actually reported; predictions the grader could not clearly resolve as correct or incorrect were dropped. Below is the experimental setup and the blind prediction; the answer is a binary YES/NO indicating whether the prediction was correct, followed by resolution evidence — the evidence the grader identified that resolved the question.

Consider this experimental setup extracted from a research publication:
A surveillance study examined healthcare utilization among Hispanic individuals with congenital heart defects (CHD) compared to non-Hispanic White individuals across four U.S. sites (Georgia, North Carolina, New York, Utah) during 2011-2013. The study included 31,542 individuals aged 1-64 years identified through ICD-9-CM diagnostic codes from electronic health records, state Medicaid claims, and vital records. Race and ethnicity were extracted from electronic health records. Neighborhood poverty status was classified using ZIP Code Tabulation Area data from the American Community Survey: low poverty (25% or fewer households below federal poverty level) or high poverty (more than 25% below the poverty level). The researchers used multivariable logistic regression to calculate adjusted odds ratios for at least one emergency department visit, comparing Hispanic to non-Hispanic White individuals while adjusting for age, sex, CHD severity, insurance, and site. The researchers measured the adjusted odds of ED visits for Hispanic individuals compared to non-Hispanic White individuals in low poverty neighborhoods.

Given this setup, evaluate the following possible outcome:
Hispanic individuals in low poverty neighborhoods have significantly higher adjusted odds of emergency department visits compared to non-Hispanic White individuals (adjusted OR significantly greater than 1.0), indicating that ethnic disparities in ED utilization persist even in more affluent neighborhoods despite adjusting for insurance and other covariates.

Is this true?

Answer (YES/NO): YES